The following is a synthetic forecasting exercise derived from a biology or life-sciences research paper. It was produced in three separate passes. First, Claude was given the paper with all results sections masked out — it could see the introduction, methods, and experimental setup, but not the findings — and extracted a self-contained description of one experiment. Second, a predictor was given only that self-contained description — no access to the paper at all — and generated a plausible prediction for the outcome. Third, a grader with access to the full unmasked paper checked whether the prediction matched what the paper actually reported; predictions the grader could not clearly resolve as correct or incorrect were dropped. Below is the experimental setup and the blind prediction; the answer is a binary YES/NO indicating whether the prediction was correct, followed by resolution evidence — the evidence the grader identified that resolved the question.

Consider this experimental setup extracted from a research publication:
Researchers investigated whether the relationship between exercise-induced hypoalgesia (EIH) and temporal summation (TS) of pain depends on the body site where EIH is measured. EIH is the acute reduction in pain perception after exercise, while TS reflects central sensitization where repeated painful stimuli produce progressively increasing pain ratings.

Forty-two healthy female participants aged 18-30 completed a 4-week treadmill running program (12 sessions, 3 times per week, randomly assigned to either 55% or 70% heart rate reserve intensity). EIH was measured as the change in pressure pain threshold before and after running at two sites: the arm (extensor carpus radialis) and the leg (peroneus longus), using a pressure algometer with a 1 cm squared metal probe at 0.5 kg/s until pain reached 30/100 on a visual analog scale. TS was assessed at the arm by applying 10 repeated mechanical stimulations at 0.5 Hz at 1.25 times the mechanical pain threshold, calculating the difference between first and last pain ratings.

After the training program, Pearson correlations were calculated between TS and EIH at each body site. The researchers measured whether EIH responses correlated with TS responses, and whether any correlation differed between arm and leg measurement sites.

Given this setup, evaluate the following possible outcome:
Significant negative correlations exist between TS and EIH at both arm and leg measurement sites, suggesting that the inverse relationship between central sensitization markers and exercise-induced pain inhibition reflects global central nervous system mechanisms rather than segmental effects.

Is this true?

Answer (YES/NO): YES